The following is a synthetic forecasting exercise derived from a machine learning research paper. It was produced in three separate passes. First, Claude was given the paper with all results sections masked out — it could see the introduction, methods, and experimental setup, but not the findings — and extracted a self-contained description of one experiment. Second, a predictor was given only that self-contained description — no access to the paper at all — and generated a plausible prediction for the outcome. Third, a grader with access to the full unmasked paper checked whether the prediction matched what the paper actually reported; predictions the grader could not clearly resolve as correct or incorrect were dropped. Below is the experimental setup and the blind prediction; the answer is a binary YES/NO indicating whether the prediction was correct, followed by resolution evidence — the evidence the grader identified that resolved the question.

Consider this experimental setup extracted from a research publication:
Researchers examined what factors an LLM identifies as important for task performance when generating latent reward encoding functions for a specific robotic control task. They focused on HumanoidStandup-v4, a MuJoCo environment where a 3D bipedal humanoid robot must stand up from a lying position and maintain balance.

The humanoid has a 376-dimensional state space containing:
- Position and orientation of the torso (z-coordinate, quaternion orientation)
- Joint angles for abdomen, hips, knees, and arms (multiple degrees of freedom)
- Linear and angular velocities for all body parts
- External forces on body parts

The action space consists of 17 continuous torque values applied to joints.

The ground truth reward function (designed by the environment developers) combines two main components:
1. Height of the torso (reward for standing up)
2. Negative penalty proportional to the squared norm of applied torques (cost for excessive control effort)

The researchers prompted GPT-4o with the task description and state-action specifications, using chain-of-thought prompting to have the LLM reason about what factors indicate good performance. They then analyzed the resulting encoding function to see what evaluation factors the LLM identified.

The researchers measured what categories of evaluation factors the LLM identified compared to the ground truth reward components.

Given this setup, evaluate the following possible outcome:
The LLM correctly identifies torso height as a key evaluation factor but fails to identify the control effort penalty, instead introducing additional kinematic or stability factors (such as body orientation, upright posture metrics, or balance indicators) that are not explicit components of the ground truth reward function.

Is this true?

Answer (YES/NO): NO